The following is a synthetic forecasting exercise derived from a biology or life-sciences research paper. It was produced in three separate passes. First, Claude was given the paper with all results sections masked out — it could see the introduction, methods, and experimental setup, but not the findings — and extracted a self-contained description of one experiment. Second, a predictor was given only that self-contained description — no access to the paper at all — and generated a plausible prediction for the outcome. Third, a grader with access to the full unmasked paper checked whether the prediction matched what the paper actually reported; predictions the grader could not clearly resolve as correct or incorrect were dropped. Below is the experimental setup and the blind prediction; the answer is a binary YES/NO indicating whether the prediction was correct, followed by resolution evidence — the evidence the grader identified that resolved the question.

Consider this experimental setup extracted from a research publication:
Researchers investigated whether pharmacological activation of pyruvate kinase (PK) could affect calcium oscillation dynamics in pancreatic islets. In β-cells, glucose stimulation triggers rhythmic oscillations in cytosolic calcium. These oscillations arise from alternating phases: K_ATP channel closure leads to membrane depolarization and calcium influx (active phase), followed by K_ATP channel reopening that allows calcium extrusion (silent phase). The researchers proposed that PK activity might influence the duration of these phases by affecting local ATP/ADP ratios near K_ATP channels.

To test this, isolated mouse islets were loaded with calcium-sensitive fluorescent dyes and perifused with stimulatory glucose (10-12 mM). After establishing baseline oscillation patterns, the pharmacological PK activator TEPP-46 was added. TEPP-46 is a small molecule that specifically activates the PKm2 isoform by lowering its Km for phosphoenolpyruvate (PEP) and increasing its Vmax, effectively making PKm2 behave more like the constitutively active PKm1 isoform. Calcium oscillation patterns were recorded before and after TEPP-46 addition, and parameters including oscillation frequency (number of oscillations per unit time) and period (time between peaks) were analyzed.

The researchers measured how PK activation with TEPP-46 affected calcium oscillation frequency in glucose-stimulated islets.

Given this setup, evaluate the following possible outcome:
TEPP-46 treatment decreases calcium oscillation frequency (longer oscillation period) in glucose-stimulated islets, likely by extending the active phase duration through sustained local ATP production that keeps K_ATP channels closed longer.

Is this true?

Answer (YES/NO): NO